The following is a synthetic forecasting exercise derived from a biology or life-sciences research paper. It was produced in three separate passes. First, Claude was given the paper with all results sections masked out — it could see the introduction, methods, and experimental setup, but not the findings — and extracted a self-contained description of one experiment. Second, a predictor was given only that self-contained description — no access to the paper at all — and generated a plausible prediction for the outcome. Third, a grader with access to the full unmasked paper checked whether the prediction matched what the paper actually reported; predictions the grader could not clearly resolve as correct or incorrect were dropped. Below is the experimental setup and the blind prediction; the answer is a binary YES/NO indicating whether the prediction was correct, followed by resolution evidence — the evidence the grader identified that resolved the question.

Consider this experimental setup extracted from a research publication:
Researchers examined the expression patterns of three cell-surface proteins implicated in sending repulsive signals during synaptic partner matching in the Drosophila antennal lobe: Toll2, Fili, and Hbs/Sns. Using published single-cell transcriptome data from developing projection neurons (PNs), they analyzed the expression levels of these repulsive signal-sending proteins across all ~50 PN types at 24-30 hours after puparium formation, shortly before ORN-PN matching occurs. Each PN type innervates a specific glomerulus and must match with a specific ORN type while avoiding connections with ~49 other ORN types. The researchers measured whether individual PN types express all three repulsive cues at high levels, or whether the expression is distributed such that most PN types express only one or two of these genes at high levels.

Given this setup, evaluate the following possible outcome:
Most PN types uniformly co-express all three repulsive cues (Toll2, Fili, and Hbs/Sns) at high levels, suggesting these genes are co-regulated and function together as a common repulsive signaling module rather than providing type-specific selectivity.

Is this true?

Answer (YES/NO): NO